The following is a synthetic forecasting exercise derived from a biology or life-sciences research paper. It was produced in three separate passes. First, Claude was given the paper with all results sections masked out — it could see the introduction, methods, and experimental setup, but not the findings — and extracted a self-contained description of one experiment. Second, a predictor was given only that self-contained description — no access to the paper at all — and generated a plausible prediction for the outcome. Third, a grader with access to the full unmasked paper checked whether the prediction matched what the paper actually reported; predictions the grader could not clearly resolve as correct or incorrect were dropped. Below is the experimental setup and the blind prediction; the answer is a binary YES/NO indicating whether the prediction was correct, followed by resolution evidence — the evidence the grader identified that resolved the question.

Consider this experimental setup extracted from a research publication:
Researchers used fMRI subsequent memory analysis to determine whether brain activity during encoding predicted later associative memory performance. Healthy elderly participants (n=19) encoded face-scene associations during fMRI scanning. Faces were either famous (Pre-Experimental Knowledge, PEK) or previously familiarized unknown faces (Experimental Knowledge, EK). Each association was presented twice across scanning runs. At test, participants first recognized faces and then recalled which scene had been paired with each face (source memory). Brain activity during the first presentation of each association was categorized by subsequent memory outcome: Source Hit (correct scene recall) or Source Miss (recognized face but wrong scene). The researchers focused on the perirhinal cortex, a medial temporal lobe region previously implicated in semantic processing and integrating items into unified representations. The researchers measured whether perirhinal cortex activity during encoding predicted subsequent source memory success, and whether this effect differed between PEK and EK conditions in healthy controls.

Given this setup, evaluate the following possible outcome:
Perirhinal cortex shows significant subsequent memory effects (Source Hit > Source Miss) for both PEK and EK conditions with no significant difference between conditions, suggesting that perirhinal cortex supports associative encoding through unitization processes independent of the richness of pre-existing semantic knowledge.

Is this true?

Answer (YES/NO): NO